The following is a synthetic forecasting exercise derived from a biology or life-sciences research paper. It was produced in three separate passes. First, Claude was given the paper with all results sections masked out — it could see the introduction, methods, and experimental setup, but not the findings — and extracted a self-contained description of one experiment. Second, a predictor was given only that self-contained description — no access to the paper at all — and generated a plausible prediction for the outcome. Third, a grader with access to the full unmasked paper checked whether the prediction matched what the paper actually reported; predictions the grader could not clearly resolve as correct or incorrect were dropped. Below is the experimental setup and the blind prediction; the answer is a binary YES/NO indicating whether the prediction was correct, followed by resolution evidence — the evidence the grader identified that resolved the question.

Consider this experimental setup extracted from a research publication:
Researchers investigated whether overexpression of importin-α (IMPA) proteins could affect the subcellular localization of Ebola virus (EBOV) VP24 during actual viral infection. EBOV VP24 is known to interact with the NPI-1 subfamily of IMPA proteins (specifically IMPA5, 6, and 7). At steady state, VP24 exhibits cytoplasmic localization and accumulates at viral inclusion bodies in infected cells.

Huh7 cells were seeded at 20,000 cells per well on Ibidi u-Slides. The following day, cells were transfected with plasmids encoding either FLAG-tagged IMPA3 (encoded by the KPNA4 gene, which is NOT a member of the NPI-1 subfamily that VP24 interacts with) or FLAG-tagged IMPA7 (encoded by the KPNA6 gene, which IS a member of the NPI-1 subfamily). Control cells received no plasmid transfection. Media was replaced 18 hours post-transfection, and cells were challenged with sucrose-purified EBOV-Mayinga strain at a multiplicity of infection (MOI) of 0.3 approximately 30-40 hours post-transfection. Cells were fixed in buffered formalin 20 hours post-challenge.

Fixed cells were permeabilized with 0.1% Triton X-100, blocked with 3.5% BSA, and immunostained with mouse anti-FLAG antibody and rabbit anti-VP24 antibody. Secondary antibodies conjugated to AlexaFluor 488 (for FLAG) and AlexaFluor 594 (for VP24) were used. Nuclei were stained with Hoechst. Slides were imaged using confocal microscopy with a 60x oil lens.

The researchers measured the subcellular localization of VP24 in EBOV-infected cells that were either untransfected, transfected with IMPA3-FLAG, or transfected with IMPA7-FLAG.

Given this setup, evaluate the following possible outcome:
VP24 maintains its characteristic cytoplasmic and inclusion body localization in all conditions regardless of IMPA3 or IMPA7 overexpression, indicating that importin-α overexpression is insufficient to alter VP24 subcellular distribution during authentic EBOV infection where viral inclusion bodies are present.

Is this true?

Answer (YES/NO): NO